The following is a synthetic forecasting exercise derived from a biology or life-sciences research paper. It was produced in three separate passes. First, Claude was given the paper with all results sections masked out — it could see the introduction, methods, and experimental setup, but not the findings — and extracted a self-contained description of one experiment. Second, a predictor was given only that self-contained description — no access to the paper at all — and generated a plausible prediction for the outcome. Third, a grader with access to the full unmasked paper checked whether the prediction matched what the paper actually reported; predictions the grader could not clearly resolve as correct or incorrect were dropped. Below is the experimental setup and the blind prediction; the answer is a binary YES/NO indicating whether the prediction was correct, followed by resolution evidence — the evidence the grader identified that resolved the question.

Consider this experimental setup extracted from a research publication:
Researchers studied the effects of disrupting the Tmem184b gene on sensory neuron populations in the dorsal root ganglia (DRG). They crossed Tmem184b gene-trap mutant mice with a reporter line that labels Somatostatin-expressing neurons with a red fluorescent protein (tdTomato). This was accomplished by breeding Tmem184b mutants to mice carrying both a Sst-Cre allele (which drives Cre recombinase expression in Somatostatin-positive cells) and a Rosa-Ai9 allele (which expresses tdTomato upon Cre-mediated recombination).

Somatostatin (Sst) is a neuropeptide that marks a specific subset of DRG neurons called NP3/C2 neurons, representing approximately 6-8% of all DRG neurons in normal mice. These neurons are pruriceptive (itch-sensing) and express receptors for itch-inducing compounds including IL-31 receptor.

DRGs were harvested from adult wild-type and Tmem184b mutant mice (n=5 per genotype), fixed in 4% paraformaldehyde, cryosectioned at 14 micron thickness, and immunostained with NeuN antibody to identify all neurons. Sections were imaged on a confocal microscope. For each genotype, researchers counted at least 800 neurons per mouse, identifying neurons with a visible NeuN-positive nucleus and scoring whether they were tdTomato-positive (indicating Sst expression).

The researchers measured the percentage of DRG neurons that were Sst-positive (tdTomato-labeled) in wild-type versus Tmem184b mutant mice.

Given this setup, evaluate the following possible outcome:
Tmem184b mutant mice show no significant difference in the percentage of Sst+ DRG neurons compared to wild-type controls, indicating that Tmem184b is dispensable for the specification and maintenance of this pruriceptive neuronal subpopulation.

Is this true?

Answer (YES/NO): NO